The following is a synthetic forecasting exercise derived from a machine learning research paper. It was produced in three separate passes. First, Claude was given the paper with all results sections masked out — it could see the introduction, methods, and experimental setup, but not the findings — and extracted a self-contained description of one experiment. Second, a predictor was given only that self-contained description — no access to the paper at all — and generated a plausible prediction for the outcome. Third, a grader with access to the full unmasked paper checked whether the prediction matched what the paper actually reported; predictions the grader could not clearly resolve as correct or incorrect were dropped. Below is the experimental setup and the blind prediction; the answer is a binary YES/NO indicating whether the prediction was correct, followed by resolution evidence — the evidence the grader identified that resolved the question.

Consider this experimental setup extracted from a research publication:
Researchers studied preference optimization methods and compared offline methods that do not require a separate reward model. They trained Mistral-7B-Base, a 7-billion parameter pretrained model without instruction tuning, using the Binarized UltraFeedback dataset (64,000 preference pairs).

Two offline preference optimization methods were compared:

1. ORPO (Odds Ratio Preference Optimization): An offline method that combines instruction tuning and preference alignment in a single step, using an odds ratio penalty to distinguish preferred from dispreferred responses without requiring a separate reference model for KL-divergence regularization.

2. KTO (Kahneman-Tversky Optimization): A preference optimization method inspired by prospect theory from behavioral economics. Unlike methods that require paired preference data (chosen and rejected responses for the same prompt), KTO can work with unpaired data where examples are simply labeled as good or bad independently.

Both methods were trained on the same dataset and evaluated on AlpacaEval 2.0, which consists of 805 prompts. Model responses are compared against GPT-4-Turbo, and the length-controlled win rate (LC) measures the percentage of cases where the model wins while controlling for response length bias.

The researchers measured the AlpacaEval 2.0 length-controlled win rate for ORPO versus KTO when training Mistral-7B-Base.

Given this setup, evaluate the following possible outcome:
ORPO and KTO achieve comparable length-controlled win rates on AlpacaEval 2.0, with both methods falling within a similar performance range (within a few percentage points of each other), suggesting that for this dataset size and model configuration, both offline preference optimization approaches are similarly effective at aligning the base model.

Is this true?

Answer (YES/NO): YES